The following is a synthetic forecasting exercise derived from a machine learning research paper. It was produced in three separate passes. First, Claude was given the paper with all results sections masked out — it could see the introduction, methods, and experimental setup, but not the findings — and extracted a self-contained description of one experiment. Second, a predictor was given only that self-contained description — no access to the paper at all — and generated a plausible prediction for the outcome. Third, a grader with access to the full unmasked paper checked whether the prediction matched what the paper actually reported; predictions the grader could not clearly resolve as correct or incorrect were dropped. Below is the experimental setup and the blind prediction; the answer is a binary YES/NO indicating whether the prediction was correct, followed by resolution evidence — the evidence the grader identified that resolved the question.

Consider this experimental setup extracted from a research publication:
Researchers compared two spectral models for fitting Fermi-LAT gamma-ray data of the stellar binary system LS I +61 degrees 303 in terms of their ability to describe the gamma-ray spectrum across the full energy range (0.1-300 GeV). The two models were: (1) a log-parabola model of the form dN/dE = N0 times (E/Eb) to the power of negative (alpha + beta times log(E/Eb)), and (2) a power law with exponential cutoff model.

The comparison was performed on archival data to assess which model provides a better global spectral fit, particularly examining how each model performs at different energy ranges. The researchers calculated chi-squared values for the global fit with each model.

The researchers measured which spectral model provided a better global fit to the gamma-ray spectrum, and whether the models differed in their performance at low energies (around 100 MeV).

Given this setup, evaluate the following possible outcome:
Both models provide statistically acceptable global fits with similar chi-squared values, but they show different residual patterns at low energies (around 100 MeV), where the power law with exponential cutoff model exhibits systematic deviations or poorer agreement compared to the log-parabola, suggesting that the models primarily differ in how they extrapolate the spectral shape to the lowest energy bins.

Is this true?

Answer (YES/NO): NO